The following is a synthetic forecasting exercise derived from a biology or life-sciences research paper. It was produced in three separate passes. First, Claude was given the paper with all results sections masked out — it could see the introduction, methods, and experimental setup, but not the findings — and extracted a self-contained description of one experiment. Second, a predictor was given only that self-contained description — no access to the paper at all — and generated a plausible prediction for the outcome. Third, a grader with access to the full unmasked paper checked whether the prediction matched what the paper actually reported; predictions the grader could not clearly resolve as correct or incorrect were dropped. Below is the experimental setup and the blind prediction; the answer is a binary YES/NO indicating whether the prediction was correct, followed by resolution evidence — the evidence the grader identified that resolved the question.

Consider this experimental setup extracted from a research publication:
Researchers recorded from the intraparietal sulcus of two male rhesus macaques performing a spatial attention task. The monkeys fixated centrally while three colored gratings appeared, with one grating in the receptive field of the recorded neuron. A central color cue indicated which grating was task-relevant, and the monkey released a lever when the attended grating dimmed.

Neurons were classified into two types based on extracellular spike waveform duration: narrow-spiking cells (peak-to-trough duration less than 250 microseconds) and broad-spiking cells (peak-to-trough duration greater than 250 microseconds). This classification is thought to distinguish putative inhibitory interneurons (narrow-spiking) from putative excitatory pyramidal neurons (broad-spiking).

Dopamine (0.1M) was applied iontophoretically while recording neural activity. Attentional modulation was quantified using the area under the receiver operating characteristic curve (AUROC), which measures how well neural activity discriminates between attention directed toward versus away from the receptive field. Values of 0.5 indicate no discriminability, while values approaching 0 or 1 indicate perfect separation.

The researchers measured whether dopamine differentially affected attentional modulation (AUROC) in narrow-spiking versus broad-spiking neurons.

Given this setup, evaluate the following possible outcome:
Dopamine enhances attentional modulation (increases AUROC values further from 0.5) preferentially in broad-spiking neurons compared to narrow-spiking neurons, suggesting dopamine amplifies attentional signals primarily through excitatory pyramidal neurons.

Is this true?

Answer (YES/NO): NO